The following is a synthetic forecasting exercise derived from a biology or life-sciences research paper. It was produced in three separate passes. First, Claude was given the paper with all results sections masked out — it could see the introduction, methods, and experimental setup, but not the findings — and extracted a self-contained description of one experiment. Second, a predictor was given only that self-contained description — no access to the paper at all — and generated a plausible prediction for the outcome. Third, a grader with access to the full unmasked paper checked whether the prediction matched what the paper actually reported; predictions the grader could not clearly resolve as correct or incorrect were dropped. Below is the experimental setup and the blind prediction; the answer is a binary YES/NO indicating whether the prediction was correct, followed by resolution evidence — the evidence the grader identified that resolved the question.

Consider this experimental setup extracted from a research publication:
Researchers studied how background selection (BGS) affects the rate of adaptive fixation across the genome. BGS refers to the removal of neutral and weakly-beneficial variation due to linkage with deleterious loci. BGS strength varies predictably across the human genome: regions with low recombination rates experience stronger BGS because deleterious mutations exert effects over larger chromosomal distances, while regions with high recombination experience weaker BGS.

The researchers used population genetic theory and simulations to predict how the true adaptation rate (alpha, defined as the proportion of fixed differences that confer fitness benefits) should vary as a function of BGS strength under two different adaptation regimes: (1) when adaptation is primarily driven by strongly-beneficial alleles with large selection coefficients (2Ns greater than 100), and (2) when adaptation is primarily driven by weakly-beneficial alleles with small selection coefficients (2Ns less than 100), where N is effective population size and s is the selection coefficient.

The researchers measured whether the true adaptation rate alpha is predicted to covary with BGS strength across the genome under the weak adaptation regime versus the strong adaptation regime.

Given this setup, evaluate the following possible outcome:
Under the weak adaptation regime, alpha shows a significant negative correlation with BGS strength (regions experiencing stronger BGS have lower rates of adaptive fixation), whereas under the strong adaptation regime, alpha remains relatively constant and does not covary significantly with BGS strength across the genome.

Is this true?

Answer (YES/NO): NO